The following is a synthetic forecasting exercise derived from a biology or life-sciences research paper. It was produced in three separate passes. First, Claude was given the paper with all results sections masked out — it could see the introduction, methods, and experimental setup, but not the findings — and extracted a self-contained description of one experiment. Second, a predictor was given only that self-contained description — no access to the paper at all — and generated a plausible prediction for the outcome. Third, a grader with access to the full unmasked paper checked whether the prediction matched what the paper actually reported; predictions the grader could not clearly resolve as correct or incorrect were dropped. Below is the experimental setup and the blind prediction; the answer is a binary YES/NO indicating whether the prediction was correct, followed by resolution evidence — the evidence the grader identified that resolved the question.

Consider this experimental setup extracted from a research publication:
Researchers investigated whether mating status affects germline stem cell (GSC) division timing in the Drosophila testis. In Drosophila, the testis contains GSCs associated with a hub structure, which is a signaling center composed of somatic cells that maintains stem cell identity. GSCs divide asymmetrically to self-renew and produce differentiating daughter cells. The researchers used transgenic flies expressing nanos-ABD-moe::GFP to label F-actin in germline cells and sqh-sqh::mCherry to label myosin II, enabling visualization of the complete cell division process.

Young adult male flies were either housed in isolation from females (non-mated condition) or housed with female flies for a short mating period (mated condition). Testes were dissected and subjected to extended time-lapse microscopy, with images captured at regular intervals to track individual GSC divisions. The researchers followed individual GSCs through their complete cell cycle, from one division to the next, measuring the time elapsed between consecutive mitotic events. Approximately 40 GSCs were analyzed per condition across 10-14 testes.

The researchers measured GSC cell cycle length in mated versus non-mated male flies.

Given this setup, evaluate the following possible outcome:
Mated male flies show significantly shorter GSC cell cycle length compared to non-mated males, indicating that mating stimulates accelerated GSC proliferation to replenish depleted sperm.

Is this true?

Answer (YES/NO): NO